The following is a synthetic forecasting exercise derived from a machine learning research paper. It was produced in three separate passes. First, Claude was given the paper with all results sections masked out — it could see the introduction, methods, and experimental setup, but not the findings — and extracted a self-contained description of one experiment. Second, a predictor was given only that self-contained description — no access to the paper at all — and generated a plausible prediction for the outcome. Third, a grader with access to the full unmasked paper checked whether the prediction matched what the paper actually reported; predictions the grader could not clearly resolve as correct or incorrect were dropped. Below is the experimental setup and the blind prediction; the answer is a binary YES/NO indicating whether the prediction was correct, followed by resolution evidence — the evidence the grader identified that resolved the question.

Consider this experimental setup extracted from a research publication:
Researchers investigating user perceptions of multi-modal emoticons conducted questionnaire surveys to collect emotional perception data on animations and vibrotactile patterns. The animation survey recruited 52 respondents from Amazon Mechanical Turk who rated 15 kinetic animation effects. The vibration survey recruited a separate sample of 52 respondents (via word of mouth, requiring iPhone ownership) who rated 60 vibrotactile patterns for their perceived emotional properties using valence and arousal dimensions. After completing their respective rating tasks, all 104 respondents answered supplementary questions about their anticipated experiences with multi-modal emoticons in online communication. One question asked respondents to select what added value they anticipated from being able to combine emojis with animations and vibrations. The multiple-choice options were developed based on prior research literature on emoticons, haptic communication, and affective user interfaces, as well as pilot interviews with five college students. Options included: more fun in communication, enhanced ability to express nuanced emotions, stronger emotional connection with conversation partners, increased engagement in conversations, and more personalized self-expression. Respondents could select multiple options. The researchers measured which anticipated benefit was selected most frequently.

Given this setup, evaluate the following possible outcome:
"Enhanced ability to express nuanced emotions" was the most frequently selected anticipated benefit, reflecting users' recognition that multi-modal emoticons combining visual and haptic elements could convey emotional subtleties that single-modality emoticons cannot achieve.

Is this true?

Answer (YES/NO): NO